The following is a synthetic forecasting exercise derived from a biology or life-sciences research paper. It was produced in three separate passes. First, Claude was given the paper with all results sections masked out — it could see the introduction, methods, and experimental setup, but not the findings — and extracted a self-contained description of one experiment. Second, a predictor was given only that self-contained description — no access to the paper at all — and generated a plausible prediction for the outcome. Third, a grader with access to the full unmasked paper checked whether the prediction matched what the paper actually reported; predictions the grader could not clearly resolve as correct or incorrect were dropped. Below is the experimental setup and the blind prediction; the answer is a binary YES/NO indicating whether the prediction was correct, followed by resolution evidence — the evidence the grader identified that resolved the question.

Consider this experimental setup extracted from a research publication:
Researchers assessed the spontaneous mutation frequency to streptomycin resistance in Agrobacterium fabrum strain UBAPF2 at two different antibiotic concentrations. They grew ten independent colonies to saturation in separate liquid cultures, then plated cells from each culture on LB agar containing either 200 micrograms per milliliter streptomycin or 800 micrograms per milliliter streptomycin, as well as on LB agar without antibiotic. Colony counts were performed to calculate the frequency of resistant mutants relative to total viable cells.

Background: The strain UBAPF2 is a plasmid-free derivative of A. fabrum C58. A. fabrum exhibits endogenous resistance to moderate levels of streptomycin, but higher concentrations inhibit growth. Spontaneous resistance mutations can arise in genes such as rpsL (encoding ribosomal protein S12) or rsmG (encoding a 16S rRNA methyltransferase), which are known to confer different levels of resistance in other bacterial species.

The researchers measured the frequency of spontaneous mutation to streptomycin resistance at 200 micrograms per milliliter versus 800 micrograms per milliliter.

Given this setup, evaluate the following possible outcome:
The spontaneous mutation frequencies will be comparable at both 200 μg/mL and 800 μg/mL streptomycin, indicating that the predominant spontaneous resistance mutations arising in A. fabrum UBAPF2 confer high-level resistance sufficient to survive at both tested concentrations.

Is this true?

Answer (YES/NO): NO